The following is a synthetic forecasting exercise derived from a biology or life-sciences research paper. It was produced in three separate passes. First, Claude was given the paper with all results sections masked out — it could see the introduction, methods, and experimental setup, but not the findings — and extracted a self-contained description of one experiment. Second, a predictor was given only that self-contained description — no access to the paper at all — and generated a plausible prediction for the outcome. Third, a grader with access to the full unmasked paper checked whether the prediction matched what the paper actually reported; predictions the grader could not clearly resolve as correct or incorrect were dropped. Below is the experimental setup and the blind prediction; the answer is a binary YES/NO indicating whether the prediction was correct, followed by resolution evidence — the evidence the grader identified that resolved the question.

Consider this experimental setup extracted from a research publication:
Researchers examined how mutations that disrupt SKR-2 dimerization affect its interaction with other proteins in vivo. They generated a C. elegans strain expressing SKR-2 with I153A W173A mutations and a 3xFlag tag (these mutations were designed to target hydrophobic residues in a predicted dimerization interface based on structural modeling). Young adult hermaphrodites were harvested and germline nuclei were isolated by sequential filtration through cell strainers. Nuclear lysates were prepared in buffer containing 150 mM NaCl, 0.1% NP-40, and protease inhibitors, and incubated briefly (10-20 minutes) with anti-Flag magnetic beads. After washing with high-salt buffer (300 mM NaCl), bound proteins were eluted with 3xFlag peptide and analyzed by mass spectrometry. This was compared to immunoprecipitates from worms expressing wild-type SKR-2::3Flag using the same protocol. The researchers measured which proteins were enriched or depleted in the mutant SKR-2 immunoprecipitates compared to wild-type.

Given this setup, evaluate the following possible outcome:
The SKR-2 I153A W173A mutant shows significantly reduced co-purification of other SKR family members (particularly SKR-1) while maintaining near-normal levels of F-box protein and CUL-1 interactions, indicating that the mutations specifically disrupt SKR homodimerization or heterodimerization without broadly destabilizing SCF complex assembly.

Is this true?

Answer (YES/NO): NO